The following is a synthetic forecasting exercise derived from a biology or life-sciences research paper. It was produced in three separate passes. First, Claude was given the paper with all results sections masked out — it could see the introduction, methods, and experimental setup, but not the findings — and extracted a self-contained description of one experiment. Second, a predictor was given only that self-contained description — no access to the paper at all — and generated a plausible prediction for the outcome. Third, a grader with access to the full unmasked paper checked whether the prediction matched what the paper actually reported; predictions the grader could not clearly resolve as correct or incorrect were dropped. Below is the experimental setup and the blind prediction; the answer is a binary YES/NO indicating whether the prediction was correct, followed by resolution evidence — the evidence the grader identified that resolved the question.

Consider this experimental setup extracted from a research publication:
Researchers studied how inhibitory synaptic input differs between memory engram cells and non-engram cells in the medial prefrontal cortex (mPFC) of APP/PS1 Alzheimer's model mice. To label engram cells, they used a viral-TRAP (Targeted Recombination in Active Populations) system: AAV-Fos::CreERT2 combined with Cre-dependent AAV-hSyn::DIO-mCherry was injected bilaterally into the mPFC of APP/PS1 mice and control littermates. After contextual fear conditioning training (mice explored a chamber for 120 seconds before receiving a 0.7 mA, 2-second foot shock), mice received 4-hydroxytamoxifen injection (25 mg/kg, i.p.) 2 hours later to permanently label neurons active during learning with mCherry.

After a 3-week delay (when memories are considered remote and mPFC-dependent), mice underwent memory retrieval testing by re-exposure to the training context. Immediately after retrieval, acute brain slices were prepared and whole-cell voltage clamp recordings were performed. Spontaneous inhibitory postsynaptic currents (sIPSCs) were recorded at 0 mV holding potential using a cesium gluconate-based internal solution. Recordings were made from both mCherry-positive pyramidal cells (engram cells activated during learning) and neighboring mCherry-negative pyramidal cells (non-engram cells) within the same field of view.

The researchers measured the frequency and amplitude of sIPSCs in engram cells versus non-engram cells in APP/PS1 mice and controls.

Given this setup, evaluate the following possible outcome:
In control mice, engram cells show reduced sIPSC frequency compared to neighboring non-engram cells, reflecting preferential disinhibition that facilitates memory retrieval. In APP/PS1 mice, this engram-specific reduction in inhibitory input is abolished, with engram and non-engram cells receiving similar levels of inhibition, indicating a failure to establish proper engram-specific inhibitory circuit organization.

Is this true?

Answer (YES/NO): NO